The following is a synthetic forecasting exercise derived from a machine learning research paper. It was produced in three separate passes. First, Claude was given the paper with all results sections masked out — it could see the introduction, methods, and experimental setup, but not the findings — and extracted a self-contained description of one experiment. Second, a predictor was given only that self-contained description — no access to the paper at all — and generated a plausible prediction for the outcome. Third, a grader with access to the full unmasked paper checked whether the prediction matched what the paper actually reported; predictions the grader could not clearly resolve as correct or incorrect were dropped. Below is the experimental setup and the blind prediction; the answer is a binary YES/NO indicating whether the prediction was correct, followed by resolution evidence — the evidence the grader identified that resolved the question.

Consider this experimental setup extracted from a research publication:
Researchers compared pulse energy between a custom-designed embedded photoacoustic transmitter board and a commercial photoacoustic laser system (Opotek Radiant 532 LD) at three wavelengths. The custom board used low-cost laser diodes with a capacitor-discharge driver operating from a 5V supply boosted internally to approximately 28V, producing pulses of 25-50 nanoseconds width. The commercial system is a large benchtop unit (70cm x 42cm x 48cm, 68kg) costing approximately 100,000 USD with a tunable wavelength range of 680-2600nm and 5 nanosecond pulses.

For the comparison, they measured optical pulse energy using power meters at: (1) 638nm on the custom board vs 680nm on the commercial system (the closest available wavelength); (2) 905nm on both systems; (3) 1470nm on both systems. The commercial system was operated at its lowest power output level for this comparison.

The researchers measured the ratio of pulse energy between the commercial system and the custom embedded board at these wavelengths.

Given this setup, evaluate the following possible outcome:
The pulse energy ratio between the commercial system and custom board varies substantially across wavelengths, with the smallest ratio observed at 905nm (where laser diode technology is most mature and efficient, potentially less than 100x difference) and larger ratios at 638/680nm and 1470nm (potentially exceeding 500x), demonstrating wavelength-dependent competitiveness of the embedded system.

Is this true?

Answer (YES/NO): NO